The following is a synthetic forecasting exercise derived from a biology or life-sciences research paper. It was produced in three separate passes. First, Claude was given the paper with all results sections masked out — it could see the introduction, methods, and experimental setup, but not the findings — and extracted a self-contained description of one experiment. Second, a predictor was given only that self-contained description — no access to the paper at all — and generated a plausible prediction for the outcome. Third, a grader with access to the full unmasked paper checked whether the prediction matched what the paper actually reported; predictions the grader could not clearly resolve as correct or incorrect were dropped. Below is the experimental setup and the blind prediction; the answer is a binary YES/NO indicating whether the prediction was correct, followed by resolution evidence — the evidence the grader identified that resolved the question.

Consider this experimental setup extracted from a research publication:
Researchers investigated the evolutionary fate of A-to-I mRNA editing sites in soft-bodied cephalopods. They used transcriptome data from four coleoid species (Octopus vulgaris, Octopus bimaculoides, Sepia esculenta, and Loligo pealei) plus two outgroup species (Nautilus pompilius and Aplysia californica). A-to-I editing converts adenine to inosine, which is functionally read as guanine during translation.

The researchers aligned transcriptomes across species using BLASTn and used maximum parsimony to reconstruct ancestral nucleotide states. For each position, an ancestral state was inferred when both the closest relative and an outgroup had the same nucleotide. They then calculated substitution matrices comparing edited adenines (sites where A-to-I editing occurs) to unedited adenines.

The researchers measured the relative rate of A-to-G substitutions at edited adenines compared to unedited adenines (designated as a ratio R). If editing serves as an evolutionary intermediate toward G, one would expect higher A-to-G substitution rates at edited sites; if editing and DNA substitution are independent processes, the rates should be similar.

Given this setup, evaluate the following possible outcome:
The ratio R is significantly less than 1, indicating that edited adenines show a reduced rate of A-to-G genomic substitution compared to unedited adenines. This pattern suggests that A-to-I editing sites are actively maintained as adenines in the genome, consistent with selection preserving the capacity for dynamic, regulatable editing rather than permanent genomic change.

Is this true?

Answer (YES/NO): NO